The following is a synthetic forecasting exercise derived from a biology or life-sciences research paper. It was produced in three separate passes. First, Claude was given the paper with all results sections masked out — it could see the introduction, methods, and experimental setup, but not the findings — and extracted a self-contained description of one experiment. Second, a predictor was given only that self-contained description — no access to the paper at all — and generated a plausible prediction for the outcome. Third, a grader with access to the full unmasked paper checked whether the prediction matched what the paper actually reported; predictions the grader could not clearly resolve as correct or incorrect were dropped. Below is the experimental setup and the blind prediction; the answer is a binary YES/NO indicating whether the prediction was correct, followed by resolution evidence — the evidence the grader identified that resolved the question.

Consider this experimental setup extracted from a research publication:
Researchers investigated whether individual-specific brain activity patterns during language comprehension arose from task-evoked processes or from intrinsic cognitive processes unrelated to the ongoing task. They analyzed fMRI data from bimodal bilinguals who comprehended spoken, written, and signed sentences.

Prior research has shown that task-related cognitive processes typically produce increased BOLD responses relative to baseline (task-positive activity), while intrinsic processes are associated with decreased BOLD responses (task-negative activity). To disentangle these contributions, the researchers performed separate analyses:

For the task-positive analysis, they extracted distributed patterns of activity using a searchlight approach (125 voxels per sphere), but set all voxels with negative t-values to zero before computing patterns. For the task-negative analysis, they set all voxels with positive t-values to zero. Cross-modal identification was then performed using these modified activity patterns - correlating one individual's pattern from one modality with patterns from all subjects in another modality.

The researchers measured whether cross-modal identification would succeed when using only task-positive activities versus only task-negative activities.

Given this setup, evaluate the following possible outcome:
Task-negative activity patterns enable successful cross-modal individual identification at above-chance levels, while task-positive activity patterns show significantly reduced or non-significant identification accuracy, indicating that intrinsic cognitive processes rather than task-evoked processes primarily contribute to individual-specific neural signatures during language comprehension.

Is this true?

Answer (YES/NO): NO